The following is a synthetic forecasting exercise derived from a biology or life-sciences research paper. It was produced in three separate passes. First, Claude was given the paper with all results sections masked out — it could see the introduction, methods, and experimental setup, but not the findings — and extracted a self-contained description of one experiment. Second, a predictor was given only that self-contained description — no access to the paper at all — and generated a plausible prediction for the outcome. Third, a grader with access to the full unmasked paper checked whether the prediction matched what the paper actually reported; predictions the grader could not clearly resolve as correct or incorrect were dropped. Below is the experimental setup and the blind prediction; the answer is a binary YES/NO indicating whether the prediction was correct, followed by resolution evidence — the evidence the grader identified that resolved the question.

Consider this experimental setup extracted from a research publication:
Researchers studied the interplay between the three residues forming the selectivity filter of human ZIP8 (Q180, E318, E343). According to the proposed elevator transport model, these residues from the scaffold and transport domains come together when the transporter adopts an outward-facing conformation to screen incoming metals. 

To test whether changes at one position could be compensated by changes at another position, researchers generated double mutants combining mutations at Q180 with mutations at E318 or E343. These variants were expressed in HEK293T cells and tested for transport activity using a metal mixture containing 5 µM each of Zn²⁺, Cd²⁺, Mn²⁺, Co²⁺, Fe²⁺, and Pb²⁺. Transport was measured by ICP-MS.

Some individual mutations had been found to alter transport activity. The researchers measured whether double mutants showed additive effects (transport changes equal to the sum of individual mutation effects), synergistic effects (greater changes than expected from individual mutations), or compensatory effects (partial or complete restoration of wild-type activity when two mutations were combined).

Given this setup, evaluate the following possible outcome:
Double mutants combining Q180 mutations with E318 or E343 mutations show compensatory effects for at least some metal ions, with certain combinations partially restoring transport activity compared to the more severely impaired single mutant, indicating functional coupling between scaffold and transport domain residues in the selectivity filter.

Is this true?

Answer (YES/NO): NO